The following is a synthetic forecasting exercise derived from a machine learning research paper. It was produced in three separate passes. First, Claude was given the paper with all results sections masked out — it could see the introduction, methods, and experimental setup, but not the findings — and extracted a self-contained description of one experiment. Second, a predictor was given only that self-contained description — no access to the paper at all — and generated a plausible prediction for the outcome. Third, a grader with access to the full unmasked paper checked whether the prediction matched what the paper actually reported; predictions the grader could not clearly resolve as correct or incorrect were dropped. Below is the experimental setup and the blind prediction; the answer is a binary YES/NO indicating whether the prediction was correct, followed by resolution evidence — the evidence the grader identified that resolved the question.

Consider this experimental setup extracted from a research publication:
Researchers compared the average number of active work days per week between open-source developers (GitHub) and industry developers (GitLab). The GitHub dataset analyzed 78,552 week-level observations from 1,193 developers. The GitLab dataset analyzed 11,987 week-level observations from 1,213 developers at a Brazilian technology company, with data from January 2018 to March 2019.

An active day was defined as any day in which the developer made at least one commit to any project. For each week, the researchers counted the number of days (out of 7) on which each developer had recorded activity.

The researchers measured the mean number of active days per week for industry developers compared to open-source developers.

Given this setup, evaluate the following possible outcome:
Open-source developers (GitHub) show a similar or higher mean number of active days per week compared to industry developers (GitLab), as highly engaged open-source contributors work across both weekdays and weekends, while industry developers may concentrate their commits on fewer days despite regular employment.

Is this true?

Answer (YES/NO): YES